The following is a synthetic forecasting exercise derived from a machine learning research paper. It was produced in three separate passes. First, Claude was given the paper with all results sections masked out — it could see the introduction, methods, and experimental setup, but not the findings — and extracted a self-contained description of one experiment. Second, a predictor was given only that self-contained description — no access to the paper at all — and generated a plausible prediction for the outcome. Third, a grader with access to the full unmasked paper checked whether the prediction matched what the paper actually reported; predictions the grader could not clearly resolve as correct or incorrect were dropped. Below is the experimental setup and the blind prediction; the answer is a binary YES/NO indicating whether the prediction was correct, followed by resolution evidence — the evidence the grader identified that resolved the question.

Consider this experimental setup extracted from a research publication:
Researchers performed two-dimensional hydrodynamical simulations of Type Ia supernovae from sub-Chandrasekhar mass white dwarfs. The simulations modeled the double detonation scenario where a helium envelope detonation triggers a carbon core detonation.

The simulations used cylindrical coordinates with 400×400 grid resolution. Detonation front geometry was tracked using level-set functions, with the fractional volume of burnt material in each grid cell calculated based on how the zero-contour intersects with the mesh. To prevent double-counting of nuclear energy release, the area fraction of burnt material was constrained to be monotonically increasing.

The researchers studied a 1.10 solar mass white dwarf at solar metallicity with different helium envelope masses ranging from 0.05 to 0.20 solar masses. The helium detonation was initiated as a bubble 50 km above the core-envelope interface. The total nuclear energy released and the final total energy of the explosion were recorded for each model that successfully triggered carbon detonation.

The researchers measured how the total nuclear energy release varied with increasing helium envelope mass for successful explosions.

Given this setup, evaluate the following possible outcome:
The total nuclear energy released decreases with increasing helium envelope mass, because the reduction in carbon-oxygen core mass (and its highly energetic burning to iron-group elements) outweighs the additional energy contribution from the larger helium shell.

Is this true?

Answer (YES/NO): NO